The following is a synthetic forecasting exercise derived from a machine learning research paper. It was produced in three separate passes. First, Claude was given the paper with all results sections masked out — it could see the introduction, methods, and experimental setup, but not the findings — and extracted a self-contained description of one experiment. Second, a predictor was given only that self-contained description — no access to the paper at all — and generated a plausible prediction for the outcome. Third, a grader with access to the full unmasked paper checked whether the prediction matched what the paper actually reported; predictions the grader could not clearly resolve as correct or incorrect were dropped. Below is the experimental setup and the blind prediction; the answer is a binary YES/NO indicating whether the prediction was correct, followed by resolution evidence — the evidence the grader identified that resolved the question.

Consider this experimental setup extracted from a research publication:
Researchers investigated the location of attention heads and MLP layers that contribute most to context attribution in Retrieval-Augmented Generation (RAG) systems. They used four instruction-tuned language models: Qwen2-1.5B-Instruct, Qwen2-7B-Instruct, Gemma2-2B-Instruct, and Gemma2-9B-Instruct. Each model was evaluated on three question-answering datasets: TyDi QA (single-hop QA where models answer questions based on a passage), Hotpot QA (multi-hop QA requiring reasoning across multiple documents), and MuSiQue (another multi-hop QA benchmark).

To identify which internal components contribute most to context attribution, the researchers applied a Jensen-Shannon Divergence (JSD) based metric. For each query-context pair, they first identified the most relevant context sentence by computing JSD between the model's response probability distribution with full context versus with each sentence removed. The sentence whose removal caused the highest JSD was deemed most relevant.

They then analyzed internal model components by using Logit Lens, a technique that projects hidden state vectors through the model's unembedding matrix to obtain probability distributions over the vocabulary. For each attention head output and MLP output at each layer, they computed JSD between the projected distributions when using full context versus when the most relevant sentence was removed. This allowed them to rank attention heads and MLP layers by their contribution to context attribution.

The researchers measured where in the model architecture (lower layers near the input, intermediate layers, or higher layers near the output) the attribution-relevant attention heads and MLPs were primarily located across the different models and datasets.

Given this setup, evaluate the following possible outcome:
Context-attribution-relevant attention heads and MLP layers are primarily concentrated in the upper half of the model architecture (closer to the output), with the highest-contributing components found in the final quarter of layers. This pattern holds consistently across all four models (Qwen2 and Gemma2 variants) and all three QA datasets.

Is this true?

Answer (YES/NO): NO